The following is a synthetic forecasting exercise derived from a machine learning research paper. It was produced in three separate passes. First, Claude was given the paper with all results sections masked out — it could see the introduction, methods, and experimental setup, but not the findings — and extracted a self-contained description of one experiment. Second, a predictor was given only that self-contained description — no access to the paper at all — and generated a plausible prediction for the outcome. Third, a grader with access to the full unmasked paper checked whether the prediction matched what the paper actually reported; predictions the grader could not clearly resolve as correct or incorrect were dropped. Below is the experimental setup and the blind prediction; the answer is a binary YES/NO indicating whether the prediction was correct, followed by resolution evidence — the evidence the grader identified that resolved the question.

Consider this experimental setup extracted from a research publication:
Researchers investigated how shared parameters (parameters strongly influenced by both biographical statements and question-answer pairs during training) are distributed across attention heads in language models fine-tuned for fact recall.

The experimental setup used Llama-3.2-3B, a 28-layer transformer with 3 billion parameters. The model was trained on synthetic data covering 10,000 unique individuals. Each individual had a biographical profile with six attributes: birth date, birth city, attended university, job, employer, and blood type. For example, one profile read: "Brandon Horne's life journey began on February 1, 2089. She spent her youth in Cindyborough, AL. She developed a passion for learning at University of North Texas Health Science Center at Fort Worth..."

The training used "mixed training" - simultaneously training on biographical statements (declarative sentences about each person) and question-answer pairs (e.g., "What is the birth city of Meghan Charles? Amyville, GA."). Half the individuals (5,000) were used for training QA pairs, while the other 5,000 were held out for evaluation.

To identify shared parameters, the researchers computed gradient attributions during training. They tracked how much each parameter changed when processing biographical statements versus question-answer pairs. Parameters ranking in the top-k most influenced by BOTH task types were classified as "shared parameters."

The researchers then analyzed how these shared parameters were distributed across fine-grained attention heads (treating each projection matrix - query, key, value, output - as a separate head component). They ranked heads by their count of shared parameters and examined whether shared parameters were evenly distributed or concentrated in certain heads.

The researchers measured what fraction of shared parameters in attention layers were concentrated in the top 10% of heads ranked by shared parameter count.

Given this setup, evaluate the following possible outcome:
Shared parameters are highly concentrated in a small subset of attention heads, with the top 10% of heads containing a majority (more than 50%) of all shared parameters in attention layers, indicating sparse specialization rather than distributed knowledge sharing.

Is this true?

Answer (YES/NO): YES